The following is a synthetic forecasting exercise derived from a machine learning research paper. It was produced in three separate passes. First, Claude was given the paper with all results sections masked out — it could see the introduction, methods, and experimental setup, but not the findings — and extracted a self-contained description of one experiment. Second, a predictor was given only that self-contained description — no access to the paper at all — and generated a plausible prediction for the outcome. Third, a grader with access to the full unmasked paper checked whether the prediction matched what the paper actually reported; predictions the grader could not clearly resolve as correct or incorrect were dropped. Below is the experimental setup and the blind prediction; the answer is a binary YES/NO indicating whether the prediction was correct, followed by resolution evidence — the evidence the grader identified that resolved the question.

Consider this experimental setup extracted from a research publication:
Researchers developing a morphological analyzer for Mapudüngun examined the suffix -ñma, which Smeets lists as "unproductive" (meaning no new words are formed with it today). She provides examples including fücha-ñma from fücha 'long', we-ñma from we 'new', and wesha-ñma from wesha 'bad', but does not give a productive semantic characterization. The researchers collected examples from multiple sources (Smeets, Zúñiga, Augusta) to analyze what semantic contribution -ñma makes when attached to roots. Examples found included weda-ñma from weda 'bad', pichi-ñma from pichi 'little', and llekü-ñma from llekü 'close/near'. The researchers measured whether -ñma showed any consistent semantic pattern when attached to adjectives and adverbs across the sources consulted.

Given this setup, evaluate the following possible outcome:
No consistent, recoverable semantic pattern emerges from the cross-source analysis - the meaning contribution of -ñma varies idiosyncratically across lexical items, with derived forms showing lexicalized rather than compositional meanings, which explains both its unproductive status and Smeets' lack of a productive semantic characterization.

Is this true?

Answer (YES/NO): NO